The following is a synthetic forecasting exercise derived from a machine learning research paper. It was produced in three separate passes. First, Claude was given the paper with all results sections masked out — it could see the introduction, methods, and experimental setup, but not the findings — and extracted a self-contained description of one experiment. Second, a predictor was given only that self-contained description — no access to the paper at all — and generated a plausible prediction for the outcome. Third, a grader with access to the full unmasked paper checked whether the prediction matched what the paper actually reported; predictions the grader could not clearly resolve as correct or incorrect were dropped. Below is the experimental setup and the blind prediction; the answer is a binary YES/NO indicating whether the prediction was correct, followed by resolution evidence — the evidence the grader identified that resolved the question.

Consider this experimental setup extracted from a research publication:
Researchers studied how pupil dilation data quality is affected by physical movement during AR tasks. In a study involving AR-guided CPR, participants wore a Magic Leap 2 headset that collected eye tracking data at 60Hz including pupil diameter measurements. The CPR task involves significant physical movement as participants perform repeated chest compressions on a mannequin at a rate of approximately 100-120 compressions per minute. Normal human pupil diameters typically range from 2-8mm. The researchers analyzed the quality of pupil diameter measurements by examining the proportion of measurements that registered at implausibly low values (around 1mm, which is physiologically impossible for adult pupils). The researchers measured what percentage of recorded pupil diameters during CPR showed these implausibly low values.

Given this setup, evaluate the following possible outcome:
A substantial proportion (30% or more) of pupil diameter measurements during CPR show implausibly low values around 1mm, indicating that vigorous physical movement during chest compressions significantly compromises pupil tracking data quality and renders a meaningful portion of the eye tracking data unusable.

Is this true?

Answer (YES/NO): NO